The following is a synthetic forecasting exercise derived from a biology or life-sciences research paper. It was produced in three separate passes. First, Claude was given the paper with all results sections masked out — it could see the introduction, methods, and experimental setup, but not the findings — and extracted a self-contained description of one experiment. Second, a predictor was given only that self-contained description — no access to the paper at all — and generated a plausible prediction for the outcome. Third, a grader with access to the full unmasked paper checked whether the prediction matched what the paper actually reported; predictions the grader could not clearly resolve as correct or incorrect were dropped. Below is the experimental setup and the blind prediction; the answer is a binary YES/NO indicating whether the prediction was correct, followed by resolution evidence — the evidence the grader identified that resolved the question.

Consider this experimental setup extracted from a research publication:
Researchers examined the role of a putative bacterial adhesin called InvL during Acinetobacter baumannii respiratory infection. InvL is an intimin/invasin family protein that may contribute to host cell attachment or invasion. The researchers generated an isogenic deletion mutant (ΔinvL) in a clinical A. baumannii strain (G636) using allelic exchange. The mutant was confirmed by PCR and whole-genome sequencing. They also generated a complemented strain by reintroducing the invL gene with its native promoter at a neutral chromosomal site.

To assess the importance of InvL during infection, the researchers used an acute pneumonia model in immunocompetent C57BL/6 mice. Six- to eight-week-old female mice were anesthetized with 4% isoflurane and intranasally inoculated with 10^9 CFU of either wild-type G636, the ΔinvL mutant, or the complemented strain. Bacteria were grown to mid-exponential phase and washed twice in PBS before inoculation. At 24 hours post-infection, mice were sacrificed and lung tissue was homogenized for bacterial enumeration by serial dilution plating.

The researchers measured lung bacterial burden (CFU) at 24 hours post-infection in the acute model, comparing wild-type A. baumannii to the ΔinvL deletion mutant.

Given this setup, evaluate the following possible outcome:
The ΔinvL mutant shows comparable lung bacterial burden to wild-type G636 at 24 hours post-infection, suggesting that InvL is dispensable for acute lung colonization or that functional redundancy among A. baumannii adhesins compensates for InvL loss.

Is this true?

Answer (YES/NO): YES